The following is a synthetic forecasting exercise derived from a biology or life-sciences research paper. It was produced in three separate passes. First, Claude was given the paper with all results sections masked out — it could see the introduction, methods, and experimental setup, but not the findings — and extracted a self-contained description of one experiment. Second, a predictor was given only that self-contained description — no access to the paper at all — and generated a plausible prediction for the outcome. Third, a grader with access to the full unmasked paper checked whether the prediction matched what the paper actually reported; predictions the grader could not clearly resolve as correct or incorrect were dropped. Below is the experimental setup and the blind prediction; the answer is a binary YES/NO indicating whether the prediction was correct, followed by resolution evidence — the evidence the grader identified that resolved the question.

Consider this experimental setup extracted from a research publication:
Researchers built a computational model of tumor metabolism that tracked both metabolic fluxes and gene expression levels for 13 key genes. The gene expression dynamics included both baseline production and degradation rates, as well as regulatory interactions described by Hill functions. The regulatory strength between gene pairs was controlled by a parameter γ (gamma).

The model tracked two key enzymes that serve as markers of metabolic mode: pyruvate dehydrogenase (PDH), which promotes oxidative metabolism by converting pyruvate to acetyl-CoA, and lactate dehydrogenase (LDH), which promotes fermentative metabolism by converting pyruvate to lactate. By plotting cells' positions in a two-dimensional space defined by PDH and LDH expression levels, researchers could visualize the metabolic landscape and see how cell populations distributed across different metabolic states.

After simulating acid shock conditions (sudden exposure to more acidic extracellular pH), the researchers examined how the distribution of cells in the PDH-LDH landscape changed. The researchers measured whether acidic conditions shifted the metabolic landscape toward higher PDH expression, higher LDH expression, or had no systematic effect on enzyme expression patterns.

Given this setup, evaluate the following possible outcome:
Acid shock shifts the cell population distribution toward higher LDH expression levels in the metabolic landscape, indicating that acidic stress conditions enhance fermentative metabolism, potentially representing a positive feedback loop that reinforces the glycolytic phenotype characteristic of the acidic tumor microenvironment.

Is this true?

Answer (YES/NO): NO